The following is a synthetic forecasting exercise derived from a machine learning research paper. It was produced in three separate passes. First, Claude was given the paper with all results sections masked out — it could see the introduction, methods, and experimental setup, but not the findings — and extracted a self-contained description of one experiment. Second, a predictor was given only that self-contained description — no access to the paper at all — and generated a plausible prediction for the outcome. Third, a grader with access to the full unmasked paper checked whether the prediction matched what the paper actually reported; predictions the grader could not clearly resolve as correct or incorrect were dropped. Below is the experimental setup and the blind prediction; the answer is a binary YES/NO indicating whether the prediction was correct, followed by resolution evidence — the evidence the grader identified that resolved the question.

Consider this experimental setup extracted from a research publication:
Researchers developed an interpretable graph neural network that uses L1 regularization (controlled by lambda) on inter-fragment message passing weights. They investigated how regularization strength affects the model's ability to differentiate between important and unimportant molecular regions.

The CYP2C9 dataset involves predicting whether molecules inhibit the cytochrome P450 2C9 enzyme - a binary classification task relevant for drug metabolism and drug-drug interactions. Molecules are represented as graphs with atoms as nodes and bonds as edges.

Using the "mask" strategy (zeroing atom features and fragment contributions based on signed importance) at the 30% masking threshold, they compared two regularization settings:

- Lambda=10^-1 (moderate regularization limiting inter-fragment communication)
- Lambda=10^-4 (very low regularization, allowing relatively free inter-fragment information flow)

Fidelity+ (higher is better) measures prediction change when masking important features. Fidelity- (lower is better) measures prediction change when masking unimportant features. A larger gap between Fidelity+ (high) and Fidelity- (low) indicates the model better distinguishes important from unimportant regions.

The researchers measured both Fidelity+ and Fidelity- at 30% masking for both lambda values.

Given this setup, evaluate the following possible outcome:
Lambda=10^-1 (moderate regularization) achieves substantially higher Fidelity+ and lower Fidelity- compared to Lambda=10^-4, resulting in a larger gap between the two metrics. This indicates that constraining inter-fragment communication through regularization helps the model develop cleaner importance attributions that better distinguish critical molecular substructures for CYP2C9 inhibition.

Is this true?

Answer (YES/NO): YES